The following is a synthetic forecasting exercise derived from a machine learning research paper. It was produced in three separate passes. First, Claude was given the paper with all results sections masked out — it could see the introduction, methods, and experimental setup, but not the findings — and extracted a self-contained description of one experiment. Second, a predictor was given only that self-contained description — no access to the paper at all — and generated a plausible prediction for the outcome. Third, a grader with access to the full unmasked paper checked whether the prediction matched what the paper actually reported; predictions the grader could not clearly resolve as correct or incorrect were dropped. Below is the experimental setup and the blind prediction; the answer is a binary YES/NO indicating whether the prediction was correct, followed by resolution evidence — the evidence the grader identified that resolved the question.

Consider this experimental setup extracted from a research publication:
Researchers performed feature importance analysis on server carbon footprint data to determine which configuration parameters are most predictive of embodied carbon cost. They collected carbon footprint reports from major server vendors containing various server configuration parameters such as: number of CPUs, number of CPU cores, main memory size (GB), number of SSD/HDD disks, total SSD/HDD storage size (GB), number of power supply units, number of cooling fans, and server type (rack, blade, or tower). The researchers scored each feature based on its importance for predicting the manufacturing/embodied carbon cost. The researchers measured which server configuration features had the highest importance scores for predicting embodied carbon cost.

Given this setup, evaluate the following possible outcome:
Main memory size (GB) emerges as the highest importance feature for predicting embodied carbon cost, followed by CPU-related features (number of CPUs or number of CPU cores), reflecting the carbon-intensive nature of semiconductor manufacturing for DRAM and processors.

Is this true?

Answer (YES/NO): NO